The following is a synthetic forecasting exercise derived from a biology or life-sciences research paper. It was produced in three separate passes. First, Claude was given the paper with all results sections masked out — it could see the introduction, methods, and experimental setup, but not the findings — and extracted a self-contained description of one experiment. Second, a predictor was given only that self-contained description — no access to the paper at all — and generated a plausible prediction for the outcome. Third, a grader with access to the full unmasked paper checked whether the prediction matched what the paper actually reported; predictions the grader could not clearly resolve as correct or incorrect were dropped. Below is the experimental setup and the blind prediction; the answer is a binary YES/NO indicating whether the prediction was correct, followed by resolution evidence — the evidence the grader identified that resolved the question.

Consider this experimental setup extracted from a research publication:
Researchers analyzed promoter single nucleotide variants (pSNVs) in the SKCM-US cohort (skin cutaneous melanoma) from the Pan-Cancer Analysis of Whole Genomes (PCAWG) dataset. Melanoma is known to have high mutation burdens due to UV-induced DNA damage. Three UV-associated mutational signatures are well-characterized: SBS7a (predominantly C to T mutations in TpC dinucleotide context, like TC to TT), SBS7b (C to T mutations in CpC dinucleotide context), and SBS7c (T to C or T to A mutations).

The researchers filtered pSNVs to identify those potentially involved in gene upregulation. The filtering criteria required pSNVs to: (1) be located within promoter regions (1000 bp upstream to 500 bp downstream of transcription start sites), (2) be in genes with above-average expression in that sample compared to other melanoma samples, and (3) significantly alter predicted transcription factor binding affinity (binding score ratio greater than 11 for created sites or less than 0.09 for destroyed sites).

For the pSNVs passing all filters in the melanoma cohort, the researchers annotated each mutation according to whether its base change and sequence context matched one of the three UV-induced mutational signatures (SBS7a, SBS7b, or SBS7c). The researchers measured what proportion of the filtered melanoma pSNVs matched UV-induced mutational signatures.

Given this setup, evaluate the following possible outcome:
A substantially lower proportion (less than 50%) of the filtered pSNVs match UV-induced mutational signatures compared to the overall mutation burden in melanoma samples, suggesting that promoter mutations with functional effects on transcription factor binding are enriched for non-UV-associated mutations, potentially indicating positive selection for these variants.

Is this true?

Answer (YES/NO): NO